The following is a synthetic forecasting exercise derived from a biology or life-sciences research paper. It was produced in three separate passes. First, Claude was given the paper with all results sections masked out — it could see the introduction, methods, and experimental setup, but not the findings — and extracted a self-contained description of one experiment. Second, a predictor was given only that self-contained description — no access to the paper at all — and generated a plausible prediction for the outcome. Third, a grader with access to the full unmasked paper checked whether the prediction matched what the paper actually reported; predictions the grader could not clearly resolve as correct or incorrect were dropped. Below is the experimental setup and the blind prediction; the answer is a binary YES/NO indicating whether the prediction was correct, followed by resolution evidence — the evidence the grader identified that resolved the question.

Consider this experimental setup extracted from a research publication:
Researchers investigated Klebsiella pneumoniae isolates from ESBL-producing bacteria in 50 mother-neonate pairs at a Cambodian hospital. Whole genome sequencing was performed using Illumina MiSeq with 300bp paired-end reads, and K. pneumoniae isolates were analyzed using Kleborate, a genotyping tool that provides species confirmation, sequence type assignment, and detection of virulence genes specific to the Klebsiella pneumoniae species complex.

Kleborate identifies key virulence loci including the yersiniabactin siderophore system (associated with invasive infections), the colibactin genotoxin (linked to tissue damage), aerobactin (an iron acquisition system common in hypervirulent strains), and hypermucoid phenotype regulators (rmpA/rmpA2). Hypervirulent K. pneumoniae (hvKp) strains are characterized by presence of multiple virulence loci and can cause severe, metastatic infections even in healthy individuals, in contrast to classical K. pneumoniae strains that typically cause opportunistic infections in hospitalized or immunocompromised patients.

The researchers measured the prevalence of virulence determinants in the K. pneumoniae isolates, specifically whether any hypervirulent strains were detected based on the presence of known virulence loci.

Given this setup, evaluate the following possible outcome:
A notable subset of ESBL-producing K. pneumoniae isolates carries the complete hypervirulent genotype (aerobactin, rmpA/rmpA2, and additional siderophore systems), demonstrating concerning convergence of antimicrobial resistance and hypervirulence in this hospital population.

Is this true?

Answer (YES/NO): NO